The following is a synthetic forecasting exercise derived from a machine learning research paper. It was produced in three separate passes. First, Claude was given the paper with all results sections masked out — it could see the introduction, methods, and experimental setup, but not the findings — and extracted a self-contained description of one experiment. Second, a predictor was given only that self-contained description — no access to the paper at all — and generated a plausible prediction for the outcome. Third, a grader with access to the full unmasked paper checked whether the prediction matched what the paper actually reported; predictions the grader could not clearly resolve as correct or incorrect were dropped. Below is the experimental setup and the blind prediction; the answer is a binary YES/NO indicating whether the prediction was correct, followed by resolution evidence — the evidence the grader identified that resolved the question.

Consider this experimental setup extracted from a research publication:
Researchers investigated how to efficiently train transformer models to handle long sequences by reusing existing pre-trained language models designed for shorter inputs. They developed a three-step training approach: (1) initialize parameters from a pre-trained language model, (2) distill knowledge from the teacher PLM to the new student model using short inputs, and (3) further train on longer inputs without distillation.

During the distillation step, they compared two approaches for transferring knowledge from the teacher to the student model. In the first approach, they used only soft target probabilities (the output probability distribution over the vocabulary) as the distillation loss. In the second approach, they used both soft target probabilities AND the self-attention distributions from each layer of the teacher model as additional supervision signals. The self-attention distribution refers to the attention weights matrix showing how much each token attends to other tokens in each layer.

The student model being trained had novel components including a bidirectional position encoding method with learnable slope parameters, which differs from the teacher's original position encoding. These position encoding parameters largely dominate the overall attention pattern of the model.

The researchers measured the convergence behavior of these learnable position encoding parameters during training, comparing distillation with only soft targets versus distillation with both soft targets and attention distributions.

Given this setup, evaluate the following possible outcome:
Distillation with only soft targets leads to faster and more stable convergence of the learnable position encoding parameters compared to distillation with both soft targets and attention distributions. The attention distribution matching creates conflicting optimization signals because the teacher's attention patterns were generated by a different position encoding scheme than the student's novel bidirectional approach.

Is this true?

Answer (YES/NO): NO